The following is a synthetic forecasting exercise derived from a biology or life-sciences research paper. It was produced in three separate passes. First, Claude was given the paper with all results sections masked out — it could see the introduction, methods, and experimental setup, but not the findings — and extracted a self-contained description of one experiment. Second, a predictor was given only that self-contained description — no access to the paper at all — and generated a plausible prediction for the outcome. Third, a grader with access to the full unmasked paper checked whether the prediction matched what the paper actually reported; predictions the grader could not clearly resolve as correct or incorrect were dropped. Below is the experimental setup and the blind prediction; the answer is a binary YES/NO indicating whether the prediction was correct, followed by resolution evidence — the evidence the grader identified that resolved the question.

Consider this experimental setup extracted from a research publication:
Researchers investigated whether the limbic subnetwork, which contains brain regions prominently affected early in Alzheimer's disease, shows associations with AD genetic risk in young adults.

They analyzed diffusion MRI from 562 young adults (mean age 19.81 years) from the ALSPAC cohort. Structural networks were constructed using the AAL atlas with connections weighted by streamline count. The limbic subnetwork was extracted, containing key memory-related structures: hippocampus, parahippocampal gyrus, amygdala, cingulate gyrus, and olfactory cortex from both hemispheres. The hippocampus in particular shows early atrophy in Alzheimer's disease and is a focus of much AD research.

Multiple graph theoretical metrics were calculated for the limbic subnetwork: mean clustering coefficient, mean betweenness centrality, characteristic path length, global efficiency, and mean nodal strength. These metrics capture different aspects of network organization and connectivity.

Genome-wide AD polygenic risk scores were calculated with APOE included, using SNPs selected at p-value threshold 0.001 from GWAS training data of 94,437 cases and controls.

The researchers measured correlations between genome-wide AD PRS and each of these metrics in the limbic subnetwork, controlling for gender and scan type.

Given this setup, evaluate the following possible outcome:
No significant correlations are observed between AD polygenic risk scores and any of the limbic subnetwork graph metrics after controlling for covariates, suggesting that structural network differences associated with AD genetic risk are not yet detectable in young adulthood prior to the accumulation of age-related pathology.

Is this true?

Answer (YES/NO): YES